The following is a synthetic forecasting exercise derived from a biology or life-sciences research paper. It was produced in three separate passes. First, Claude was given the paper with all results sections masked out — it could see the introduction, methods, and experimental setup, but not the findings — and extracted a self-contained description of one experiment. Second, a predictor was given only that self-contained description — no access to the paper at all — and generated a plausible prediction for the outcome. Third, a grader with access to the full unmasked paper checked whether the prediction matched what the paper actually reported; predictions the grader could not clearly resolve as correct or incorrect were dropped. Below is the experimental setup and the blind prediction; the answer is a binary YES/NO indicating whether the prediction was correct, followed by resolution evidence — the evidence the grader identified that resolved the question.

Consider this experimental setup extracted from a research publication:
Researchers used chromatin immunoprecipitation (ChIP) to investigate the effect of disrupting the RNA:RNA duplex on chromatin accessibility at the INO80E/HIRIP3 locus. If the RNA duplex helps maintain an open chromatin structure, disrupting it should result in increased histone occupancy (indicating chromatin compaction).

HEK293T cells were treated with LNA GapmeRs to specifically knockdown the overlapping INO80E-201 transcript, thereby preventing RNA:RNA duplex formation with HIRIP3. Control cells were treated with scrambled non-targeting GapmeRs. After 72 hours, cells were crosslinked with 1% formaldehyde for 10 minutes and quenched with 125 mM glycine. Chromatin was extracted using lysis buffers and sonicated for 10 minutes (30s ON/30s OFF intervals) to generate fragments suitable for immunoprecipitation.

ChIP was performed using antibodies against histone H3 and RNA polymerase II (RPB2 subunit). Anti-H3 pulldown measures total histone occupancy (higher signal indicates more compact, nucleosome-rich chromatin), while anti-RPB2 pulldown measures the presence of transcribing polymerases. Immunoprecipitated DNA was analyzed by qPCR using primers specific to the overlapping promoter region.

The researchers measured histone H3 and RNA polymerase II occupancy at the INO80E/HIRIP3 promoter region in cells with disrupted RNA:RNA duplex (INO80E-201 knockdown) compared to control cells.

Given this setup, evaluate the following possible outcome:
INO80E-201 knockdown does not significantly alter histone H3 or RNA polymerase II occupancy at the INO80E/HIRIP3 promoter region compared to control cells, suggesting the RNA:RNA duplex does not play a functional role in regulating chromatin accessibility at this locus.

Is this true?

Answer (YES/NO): NO